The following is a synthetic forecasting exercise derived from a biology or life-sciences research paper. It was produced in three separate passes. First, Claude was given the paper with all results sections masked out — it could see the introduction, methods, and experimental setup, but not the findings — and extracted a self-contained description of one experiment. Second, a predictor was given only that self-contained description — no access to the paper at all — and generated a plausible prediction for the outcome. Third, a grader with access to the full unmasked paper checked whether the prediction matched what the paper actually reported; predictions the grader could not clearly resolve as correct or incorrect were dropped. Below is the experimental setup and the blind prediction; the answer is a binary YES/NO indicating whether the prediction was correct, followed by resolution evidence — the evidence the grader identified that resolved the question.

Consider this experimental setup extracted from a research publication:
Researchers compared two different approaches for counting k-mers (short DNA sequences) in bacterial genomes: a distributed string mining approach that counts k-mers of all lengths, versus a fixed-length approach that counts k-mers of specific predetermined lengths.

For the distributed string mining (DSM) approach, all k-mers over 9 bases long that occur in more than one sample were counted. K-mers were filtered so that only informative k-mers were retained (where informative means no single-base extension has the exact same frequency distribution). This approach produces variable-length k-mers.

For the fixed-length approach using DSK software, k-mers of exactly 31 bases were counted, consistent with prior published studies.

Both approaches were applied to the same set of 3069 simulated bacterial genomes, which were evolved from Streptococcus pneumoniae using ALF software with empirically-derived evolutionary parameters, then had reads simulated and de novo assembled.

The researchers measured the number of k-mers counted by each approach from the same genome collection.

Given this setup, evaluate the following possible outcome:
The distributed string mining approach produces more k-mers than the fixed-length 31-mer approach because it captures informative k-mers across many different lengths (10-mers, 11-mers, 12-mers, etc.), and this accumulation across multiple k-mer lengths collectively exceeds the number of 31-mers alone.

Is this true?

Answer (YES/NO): YES